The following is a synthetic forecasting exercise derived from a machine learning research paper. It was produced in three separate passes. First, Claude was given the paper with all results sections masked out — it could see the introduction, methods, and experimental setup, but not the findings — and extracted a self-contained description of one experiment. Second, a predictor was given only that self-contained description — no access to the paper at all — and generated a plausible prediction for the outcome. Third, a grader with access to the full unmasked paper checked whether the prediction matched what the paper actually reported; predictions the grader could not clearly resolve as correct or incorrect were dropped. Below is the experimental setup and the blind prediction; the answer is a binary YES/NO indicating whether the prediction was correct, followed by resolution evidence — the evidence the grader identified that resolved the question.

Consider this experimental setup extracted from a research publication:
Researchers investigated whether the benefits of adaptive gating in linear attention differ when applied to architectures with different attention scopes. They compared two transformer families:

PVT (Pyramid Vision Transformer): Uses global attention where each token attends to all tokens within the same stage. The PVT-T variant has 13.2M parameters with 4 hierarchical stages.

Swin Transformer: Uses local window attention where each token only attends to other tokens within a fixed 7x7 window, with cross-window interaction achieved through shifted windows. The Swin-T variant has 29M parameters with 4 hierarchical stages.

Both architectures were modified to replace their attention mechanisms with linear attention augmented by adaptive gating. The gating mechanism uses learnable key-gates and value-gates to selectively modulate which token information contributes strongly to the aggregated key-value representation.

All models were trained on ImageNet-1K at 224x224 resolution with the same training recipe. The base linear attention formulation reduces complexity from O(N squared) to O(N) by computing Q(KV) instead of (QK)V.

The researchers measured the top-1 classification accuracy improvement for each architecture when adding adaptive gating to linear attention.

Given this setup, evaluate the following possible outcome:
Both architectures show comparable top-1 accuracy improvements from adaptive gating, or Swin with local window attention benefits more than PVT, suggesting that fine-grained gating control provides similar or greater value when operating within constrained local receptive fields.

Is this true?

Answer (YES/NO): NO